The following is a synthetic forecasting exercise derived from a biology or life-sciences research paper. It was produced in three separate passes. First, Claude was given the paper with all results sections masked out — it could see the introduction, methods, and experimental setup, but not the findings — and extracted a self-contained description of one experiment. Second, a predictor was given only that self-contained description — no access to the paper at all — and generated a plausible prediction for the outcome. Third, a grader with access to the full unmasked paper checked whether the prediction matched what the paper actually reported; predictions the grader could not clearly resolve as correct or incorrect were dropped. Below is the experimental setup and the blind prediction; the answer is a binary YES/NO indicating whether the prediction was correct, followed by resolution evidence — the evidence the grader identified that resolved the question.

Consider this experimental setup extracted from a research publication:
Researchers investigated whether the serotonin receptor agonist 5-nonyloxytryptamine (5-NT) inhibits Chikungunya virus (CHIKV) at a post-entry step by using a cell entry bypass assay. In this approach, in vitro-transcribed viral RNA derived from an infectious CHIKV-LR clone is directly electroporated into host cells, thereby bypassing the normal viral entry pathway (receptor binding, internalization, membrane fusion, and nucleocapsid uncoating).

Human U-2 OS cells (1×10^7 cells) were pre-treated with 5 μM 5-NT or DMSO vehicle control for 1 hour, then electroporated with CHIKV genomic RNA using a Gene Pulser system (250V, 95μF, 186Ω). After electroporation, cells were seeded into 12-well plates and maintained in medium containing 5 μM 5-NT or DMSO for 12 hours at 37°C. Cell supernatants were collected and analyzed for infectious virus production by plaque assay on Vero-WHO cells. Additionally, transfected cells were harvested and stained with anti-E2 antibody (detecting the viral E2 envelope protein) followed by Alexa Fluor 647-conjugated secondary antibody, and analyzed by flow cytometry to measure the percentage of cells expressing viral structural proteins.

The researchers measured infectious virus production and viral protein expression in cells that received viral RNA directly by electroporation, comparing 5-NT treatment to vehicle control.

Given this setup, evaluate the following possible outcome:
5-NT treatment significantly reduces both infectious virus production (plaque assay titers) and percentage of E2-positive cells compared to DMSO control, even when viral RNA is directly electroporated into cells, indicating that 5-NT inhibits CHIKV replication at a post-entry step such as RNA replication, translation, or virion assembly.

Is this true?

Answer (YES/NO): NO